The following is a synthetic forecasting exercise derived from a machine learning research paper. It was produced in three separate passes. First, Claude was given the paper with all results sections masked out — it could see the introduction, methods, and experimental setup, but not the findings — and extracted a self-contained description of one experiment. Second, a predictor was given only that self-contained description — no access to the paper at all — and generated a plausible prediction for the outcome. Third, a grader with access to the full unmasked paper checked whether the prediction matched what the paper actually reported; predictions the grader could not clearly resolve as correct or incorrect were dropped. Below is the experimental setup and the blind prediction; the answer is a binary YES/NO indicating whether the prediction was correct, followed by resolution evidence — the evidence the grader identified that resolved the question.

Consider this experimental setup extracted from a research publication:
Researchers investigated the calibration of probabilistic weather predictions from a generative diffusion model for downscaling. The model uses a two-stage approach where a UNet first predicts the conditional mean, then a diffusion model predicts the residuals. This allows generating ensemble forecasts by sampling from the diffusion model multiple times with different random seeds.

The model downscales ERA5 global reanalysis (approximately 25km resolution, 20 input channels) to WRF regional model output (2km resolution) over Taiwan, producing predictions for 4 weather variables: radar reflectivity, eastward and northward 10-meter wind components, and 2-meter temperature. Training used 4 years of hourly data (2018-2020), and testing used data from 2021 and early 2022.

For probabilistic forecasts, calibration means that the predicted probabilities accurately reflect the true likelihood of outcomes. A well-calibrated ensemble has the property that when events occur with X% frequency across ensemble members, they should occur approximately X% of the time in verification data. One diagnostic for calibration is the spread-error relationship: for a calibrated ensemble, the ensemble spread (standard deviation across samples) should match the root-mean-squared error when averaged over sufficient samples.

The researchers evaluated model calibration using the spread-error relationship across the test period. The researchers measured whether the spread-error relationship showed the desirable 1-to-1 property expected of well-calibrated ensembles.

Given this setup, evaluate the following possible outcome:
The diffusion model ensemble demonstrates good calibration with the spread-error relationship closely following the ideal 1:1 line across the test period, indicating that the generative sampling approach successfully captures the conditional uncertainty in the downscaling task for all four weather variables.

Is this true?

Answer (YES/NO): NO